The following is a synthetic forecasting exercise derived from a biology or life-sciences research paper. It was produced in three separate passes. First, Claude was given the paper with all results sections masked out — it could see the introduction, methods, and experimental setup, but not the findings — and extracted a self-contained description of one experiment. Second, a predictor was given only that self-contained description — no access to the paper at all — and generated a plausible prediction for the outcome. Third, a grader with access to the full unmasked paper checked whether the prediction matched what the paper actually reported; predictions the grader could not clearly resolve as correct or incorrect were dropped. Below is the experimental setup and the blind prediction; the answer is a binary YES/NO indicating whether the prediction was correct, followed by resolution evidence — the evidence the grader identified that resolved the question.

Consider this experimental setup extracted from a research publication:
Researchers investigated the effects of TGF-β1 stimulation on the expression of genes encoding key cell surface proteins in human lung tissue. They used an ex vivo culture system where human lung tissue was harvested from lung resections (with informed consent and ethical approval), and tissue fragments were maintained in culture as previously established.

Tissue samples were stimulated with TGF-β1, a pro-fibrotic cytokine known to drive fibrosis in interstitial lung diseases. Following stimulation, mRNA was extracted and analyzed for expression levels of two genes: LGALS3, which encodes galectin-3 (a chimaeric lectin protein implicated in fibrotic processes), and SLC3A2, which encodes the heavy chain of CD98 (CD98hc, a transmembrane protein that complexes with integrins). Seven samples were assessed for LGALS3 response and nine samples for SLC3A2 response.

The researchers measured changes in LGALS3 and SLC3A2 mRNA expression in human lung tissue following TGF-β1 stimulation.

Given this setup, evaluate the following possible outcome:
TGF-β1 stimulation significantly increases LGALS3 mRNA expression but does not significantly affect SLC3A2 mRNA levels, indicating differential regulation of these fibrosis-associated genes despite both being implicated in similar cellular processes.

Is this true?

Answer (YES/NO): NO